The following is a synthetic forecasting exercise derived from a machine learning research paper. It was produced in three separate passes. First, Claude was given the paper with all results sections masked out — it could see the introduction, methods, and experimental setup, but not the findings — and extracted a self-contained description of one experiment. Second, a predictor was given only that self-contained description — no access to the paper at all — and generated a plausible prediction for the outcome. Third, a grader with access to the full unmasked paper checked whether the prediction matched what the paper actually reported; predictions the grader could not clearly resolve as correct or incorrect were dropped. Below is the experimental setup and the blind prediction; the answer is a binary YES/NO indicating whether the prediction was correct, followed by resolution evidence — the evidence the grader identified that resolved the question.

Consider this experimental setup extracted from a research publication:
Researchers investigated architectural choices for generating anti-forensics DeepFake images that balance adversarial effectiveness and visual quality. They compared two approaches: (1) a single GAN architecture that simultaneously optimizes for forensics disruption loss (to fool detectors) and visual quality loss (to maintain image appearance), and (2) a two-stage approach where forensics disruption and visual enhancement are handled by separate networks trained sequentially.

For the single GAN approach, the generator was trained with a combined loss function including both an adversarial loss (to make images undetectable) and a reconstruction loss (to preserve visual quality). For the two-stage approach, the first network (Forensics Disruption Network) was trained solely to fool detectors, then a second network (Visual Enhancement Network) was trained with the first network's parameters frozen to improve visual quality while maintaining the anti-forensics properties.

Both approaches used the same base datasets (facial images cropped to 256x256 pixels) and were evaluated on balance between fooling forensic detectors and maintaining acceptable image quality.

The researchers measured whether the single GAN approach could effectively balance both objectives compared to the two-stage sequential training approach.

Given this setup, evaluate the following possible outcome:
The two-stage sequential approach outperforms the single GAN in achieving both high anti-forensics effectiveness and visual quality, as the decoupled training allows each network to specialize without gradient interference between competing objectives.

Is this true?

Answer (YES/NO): YES